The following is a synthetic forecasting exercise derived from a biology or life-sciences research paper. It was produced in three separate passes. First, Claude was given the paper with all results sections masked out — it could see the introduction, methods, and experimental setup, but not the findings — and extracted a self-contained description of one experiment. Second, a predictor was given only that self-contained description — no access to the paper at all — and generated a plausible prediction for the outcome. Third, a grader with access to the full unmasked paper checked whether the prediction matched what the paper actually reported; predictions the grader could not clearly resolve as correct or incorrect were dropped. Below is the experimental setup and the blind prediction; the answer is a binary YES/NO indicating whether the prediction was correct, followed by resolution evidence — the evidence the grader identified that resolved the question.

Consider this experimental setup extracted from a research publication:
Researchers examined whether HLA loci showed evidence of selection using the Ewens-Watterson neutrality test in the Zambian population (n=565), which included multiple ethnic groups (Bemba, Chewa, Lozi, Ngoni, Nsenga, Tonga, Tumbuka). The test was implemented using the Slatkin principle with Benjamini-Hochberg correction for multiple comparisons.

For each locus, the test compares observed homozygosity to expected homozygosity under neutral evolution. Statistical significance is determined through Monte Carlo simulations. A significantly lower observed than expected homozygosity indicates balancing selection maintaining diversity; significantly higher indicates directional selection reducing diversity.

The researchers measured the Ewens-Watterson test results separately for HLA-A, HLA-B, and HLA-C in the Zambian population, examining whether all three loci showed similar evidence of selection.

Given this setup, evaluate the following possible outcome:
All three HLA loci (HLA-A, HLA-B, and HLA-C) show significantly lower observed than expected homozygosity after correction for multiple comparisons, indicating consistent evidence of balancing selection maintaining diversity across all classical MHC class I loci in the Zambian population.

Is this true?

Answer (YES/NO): NO